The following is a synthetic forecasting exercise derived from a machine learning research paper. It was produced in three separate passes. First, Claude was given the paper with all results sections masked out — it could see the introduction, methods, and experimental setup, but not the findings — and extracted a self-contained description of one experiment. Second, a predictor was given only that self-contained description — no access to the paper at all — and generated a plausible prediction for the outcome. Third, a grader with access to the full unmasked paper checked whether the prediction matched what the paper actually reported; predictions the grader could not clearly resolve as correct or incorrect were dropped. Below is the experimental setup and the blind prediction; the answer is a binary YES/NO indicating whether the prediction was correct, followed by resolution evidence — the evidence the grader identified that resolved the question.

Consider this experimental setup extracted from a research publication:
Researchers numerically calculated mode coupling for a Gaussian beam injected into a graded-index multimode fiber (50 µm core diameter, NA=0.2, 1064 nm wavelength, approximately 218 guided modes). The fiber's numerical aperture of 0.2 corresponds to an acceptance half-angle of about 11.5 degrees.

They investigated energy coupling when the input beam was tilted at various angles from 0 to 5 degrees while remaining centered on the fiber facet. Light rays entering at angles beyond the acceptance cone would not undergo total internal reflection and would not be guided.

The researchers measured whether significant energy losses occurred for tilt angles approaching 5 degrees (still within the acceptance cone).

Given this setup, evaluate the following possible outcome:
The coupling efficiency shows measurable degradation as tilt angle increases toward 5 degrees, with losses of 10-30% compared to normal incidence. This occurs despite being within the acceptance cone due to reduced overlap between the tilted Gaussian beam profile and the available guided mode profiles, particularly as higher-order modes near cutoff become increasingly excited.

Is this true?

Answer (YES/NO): NO